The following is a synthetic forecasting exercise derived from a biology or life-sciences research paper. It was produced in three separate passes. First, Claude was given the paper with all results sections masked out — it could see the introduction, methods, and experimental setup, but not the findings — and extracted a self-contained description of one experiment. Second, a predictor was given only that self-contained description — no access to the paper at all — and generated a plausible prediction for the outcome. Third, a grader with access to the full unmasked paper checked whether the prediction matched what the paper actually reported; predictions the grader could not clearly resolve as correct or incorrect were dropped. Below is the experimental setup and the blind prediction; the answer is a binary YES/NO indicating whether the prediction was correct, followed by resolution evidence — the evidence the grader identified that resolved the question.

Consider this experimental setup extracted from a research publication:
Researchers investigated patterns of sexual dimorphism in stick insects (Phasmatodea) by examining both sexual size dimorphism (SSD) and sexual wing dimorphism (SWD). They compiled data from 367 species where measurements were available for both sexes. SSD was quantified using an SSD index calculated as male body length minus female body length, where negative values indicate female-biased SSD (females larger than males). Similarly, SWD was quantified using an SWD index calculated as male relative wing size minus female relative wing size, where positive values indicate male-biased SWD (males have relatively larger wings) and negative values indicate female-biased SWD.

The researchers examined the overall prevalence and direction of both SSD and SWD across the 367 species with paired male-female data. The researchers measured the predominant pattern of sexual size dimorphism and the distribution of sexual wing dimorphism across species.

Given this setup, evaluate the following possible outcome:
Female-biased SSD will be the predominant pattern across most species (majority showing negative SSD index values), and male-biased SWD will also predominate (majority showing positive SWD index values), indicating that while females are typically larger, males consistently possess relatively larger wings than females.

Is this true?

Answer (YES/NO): NO